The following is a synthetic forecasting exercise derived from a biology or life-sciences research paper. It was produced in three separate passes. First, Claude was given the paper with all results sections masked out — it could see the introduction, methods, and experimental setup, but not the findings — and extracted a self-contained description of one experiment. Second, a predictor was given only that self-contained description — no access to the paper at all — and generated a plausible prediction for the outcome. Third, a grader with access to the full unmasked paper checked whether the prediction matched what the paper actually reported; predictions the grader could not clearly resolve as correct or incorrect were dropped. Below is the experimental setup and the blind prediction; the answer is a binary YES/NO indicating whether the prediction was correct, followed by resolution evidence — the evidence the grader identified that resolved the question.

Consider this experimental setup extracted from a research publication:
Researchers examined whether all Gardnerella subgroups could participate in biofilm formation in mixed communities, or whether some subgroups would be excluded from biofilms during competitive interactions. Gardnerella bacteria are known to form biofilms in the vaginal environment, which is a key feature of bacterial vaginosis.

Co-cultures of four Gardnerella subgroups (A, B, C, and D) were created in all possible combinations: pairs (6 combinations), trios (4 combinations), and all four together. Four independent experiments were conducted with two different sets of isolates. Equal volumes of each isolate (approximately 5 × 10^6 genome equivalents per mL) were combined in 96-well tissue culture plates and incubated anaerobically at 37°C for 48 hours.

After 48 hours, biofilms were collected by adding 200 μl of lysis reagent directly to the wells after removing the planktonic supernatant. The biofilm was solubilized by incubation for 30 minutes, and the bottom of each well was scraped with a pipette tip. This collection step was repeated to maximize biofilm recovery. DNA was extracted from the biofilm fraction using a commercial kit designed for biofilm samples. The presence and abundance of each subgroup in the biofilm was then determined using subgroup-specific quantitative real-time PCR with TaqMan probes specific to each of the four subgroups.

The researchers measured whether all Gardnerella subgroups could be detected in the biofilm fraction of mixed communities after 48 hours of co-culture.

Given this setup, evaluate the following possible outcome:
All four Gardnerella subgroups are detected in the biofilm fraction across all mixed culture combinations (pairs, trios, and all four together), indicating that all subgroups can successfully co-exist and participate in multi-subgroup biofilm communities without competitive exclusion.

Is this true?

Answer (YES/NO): YES